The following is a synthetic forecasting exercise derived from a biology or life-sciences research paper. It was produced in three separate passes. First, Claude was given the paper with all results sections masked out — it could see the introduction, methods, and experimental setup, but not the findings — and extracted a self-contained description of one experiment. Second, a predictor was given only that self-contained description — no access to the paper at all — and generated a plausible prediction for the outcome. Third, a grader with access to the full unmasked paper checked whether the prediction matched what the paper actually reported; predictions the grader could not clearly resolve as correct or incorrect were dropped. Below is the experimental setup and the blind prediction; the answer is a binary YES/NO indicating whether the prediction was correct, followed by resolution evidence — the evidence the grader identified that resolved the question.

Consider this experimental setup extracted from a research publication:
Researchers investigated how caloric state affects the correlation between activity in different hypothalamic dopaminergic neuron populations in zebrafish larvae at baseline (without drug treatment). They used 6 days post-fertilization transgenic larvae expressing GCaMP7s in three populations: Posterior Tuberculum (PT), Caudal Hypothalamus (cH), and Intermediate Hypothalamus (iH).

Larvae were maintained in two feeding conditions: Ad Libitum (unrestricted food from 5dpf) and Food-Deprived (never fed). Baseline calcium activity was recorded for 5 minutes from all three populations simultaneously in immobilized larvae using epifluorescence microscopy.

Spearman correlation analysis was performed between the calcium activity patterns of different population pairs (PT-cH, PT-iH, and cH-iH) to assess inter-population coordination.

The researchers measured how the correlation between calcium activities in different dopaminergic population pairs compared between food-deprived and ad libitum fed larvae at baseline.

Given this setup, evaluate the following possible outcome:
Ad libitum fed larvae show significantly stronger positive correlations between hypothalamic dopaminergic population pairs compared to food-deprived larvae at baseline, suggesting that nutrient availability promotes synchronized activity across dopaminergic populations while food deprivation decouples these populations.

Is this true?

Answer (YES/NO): NO